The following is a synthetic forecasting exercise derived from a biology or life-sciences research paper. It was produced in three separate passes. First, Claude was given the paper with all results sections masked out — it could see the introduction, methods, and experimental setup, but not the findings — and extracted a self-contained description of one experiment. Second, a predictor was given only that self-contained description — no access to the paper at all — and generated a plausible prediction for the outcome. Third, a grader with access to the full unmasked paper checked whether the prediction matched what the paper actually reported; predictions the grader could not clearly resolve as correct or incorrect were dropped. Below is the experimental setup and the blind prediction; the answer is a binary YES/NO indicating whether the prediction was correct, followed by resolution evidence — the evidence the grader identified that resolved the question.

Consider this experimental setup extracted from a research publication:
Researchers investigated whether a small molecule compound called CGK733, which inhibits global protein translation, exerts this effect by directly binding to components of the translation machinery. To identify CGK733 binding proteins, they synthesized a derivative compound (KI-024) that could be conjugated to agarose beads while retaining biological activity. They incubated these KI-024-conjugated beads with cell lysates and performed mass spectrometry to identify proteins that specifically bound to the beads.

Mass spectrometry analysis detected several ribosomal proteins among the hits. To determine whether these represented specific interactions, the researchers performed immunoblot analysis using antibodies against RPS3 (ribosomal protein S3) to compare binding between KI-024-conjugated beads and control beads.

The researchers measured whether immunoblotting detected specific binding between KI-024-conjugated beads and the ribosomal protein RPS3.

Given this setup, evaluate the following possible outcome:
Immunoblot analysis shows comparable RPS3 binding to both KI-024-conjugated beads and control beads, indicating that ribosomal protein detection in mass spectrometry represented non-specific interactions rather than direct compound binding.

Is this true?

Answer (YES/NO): YES